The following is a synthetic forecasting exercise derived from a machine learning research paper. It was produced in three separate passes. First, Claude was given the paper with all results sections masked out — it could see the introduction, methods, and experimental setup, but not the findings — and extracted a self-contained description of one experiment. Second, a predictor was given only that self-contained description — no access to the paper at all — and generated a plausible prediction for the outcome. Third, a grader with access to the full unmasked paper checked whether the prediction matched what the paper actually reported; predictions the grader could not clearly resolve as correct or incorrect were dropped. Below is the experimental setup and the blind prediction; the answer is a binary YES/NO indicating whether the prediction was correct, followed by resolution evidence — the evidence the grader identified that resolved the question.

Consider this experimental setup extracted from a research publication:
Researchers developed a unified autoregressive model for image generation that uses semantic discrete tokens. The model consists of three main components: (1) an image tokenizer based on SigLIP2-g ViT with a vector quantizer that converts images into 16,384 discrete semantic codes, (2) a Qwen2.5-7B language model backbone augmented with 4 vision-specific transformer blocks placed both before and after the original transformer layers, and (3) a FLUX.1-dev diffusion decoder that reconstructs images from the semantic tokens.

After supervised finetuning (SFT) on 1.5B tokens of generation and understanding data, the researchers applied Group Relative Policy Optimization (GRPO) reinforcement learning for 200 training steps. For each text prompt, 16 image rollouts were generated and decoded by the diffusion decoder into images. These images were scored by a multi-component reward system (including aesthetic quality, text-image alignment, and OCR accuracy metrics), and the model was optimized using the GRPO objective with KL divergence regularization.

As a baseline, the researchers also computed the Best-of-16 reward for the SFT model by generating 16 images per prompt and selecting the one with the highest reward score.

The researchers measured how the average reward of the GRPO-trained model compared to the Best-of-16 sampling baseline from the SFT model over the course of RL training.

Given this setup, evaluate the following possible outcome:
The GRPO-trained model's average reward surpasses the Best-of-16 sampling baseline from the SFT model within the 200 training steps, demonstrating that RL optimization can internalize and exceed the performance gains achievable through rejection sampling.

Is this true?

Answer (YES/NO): YES